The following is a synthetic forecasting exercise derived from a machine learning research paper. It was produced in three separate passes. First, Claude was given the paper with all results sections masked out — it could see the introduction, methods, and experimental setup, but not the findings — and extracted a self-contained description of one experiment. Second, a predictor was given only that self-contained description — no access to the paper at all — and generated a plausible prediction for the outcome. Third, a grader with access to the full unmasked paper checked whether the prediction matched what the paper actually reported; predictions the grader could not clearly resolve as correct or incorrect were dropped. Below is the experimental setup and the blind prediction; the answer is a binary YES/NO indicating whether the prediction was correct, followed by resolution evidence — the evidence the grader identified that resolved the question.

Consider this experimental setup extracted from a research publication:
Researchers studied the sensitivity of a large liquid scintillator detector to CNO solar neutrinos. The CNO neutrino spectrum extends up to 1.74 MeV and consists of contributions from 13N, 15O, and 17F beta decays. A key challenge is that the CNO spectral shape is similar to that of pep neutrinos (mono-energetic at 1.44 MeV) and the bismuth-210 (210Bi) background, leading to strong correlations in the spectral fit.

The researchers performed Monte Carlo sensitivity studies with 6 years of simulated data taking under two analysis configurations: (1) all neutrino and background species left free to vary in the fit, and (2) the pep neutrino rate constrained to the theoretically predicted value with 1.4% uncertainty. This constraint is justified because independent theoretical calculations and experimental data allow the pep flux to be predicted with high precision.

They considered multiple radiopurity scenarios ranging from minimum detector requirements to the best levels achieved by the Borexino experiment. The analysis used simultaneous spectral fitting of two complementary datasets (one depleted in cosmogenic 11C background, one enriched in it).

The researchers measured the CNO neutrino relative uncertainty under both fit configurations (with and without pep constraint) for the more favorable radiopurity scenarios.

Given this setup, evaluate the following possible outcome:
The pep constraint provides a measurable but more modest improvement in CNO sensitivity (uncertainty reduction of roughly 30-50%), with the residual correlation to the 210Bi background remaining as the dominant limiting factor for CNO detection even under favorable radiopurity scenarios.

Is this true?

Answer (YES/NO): NO